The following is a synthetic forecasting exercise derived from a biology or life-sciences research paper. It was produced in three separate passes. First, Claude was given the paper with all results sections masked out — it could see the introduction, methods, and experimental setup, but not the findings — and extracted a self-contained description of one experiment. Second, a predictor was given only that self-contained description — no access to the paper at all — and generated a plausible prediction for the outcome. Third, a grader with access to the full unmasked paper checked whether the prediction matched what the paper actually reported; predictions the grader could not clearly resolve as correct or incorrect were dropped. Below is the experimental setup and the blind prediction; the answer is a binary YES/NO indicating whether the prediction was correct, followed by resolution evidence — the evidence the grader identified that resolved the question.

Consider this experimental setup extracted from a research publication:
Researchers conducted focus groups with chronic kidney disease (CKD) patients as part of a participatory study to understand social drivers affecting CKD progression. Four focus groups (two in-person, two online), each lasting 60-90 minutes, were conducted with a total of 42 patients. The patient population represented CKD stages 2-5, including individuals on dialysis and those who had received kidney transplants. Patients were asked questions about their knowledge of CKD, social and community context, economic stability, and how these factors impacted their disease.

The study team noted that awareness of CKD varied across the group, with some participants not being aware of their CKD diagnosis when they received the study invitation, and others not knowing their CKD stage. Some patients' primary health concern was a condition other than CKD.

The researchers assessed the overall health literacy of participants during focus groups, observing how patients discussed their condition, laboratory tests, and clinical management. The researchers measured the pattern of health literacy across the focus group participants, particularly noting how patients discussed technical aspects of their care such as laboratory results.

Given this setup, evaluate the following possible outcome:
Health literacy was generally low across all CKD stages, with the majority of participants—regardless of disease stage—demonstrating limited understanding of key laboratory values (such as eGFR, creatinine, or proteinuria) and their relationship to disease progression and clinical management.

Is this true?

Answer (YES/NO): NO